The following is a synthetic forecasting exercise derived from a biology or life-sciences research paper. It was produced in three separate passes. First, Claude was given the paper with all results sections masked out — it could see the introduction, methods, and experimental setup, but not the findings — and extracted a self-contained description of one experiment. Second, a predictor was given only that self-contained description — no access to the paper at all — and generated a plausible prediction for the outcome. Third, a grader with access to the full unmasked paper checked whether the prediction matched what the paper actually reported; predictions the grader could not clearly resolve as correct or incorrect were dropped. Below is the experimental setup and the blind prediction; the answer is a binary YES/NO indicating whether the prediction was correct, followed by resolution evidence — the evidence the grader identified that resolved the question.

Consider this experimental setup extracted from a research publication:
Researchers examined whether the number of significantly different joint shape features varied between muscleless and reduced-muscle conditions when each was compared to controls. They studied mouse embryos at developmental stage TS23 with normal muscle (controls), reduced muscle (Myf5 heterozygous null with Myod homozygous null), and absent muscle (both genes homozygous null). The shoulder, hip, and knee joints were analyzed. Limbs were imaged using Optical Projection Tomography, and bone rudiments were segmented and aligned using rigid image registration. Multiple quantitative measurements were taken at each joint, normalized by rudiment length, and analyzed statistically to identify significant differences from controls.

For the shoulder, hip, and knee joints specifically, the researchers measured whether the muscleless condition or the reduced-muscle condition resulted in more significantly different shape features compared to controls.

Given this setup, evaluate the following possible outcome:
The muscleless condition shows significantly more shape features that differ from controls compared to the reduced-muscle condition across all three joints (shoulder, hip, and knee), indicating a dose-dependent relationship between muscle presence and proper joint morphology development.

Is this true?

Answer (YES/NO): NO